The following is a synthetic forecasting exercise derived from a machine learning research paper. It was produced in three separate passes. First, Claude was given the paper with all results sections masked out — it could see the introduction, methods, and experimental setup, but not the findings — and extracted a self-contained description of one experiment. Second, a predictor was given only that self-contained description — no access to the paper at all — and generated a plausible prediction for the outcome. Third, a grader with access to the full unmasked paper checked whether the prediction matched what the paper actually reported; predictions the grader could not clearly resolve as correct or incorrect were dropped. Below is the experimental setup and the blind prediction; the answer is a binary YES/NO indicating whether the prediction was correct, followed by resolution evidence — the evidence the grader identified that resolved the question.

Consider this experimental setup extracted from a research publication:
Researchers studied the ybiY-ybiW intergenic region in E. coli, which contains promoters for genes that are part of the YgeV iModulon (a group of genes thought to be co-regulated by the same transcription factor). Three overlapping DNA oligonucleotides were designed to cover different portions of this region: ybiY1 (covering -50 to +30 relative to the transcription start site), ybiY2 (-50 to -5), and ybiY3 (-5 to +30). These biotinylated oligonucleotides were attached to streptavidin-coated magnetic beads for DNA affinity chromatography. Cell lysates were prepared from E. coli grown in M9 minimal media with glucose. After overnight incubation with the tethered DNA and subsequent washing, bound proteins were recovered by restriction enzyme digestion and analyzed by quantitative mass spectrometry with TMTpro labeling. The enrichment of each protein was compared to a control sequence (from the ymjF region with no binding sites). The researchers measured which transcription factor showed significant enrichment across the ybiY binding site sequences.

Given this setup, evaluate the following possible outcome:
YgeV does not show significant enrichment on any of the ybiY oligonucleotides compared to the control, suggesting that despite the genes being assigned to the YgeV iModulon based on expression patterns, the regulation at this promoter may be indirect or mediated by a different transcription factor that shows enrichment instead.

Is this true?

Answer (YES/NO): YES